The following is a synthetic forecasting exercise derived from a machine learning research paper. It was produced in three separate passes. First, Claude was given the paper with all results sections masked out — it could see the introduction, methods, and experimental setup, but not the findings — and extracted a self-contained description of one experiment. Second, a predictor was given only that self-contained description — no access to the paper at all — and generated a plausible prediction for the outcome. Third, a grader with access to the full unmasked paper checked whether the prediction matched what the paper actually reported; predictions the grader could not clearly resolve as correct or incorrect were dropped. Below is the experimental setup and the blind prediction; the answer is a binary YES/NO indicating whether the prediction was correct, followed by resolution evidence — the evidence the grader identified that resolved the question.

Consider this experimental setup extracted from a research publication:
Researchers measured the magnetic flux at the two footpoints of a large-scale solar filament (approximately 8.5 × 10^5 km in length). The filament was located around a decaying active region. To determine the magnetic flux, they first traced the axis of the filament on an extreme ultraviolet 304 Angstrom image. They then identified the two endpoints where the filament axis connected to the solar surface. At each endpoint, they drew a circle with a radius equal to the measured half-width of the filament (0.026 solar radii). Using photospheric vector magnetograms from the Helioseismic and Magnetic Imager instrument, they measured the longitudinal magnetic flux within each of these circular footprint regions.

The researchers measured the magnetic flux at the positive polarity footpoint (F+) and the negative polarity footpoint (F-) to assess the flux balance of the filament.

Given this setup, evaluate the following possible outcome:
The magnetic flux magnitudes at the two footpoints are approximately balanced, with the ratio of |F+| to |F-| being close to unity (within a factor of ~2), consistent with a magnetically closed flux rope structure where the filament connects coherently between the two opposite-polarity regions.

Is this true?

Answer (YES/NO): YES